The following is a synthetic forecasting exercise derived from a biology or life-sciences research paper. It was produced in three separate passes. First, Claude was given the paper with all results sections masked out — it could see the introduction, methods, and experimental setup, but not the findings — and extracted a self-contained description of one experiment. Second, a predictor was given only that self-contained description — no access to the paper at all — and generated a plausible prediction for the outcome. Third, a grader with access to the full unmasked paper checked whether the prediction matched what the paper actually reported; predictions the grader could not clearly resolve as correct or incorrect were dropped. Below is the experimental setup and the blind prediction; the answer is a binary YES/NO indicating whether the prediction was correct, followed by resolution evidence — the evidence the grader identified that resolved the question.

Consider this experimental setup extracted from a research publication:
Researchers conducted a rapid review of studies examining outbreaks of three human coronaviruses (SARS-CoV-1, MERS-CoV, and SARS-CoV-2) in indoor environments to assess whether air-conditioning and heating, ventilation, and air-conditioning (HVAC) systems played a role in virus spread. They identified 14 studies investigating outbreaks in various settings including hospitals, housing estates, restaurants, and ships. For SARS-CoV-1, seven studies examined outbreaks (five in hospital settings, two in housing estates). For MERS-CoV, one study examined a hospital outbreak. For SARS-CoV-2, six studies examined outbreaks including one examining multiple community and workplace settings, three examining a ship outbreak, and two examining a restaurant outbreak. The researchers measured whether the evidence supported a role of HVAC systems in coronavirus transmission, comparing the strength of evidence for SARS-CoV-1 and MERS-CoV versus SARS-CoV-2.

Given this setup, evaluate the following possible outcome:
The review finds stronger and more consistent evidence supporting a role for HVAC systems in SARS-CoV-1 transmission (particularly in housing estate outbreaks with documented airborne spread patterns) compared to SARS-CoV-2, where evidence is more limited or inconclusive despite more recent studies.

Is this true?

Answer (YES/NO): YES